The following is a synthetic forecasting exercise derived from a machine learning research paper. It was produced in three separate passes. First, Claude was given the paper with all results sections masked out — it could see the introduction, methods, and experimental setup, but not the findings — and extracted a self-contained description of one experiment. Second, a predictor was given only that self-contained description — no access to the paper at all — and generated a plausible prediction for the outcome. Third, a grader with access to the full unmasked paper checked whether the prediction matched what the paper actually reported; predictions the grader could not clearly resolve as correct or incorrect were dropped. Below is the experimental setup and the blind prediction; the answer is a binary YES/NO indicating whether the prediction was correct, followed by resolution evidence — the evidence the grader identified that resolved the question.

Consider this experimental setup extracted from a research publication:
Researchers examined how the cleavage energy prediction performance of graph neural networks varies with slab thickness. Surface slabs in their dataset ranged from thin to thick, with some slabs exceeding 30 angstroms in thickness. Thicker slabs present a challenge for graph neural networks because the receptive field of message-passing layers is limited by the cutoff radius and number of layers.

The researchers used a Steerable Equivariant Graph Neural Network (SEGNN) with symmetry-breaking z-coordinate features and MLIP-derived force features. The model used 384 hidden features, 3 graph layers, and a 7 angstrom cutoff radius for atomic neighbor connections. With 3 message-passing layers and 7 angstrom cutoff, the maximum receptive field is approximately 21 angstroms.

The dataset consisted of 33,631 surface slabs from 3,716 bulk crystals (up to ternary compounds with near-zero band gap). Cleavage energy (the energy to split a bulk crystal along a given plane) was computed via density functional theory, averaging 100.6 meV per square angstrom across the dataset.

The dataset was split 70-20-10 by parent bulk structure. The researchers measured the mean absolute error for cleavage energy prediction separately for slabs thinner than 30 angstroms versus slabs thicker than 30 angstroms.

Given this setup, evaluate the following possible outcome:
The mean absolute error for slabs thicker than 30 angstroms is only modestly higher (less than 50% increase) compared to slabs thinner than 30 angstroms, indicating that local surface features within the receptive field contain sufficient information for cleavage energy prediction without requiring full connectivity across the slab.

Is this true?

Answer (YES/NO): NO